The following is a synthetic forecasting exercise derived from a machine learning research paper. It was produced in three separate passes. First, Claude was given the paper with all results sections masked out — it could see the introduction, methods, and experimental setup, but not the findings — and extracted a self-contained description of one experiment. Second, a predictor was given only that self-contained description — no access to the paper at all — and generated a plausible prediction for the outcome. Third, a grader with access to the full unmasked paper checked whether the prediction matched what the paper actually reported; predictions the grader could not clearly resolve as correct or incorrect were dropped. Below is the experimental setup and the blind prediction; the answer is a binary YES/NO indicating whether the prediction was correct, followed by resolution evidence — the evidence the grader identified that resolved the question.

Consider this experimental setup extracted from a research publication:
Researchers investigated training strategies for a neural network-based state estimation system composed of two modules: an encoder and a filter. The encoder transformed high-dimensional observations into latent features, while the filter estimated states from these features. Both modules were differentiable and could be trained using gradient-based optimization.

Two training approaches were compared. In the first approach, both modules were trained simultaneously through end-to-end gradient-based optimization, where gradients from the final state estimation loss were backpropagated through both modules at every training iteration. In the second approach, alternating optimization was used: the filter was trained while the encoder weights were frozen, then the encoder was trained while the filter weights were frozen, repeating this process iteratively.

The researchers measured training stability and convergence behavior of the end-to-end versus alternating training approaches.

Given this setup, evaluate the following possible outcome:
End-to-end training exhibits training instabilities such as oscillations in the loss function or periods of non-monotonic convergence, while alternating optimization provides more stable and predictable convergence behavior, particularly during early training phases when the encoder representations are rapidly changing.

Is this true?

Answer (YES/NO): YES